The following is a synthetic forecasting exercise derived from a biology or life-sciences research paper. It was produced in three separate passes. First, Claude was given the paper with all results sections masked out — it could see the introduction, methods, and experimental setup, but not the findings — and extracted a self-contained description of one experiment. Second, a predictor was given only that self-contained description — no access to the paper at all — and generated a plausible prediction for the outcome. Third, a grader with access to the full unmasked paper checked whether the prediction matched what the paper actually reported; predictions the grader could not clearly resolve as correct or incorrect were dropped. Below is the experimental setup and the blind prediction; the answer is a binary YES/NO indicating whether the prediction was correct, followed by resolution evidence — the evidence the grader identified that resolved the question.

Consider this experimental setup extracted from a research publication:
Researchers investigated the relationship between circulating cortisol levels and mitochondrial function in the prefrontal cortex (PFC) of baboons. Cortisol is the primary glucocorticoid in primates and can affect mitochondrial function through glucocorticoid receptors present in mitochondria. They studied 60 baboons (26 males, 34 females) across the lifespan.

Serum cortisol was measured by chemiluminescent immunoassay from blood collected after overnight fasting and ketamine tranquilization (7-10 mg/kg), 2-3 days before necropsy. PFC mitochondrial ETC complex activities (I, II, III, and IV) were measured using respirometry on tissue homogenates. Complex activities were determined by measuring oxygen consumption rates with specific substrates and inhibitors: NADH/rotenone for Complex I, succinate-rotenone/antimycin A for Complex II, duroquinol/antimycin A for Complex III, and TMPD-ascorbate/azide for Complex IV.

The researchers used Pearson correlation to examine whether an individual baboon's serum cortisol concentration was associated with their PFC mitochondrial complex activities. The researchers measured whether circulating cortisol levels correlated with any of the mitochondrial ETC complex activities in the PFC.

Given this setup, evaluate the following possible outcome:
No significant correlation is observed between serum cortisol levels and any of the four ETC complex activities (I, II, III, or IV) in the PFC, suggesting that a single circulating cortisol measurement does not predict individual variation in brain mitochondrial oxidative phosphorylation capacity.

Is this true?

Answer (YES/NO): NO